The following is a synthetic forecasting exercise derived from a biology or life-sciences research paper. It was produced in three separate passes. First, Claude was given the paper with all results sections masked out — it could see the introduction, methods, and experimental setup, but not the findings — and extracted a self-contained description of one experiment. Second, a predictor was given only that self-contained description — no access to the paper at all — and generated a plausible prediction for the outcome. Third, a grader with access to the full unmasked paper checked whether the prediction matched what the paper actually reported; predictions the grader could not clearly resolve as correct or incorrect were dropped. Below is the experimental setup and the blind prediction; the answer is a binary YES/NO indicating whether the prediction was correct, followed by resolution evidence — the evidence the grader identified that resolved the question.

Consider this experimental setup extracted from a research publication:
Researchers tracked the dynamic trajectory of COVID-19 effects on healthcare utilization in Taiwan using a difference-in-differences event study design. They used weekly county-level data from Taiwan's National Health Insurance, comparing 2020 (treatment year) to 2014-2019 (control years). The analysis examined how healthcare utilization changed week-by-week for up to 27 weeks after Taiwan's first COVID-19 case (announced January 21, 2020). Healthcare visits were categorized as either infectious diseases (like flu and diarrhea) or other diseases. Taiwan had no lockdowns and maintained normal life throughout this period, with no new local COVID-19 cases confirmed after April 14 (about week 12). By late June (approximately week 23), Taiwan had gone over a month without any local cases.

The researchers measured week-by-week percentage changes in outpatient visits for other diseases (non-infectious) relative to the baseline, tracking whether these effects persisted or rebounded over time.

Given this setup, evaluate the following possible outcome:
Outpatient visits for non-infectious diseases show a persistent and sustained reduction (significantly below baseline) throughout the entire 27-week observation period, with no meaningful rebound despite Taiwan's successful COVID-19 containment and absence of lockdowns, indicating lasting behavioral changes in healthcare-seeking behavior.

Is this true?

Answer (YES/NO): NO